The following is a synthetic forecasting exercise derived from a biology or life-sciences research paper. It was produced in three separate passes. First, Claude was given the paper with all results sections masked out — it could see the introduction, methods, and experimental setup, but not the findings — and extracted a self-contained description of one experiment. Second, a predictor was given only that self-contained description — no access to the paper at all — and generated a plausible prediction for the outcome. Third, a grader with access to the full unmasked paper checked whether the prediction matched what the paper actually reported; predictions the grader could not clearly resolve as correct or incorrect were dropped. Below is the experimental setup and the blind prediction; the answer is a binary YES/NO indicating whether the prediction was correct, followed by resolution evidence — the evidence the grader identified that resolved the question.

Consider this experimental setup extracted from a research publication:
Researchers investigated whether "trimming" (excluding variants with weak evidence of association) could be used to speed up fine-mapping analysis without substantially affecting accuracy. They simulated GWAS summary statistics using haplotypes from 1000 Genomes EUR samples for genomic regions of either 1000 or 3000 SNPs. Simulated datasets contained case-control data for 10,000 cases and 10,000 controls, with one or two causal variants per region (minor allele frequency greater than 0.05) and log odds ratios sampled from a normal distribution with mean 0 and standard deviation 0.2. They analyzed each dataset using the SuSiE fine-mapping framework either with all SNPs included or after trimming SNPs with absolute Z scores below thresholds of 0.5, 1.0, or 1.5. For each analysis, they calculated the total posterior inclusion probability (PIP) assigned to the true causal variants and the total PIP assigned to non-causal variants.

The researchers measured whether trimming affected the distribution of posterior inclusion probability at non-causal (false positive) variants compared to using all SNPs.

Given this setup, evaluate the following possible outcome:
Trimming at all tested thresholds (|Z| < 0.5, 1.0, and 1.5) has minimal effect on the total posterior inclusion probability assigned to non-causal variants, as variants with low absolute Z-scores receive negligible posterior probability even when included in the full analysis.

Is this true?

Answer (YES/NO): NO